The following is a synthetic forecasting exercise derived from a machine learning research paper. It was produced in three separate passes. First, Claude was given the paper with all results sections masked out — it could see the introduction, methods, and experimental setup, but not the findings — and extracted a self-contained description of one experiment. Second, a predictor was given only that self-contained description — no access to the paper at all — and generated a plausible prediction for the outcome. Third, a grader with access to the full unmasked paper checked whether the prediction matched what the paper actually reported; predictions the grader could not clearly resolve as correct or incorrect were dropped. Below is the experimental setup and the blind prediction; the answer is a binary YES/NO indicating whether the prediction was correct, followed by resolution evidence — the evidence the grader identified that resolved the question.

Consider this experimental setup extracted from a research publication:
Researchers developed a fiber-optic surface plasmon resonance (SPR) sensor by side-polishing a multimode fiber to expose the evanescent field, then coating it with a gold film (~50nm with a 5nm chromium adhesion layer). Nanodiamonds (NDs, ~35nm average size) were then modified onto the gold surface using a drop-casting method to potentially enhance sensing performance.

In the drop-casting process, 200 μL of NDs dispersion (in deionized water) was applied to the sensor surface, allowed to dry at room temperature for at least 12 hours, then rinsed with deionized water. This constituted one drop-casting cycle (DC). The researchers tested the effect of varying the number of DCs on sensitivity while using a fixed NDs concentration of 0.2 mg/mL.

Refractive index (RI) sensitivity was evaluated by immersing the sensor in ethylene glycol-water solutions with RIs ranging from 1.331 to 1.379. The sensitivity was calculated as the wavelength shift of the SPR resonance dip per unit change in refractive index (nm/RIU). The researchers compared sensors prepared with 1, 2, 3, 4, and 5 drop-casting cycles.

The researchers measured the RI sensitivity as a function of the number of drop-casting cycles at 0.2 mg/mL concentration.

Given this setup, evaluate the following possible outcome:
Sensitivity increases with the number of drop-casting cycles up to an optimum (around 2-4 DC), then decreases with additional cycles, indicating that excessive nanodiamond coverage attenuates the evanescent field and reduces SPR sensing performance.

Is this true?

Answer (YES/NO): NO